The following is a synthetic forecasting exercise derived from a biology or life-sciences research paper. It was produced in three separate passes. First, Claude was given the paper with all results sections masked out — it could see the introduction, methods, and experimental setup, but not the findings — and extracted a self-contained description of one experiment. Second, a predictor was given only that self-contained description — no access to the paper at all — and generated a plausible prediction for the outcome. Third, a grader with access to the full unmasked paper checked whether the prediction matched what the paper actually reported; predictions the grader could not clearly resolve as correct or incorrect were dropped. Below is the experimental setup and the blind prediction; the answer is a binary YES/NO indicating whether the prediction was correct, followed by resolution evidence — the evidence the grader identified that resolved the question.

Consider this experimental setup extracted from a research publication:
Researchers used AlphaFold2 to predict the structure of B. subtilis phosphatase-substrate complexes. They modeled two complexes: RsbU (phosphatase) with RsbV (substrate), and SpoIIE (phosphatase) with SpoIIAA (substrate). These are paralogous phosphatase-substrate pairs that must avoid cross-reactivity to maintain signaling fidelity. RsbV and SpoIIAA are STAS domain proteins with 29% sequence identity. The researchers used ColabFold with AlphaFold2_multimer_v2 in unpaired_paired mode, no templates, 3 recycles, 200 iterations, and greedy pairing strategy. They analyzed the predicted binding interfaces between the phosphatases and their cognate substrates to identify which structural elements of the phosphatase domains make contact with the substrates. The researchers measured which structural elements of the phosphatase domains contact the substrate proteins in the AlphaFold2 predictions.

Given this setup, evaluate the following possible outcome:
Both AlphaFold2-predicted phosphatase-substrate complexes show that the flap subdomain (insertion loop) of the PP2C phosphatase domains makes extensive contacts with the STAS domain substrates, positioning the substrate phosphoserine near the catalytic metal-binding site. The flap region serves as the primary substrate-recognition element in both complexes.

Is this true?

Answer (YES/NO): NO